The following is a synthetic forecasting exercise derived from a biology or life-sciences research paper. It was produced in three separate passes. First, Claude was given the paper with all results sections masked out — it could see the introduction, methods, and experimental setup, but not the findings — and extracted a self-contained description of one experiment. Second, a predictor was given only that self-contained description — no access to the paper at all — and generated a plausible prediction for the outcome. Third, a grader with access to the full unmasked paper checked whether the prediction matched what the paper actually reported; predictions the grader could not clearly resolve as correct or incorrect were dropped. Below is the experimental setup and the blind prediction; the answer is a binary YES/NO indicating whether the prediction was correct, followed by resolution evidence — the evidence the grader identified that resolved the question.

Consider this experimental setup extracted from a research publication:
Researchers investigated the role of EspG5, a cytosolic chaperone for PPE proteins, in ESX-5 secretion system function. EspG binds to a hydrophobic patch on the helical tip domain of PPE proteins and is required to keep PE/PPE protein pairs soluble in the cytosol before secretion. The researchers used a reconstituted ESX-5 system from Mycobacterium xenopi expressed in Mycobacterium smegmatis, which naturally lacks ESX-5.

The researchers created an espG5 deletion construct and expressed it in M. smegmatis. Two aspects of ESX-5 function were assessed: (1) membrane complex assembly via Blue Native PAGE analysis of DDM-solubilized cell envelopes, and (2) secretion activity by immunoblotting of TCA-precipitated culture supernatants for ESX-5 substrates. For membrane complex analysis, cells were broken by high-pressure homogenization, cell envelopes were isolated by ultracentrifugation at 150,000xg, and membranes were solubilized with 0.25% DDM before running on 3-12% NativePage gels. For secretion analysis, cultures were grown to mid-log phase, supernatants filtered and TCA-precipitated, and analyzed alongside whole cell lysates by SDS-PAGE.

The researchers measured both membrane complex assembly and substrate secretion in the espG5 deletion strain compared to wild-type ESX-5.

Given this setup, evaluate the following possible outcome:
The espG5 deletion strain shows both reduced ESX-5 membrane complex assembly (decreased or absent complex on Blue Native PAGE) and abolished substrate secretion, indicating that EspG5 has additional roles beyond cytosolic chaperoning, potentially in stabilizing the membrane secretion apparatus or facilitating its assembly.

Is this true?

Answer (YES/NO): NO